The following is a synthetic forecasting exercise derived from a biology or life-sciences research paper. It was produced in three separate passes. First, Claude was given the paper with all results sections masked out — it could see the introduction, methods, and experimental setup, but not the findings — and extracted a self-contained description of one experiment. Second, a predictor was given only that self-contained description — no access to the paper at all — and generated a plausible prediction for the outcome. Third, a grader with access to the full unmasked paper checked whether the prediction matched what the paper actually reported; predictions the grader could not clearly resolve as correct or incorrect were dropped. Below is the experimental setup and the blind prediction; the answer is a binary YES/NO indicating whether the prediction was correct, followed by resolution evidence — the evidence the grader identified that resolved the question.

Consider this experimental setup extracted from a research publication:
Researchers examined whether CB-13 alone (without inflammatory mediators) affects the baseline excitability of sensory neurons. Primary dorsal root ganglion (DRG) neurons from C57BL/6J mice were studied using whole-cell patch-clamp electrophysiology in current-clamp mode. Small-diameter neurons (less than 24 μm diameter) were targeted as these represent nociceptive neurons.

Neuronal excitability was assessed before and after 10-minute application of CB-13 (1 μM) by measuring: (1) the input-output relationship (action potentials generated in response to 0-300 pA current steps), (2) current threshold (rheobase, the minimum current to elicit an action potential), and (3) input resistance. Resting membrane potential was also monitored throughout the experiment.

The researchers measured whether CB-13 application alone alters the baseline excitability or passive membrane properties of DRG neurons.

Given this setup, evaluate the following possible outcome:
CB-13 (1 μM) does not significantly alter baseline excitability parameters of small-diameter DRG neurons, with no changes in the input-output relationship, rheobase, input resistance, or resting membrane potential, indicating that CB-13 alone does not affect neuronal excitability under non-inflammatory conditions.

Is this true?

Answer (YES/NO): YES